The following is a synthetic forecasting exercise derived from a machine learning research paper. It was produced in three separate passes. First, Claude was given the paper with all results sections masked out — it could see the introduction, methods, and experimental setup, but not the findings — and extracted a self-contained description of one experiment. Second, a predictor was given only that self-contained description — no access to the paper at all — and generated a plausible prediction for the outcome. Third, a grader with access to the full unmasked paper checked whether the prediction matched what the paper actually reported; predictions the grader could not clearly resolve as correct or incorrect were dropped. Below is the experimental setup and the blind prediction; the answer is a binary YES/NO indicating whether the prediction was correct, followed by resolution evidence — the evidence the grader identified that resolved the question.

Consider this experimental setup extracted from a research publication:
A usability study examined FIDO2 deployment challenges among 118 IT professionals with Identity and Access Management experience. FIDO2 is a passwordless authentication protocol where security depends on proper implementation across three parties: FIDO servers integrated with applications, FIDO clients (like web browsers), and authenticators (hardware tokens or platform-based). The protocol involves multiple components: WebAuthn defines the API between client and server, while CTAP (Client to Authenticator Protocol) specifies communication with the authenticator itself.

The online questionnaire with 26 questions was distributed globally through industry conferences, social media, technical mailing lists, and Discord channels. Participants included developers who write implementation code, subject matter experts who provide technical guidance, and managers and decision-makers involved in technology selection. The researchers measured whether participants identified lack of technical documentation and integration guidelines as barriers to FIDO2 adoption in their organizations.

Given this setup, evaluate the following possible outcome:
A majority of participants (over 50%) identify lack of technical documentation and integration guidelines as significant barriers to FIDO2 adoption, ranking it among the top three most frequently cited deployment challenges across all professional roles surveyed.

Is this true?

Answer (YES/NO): NO